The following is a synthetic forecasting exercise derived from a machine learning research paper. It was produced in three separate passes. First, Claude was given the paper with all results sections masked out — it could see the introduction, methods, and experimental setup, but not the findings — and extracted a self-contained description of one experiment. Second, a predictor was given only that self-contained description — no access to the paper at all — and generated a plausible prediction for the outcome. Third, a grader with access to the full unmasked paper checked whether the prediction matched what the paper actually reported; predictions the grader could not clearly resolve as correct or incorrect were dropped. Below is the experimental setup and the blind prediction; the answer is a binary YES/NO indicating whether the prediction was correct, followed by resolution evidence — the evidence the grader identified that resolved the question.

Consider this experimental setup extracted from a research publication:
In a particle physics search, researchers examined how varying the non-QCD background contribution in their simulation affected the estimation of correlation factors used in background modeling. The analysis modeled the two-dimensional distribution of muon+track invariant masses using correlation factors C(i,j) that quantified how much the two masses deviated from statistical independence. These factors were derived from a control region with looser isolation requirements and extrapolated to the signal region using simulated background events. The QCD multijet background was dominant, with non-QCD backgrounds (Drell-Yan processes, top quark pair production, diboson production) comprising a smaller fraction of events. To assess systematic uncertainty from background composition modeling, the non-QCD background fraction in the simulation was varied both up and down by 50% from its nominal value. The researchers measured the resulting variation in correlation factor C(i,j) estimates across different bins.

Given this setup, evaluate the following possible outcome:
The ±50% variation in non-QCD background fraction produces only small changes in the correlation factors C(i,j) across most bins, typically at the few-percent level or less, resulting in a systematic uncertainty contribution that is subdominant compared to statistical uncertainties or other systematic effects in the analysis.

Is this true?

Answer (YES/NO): YES